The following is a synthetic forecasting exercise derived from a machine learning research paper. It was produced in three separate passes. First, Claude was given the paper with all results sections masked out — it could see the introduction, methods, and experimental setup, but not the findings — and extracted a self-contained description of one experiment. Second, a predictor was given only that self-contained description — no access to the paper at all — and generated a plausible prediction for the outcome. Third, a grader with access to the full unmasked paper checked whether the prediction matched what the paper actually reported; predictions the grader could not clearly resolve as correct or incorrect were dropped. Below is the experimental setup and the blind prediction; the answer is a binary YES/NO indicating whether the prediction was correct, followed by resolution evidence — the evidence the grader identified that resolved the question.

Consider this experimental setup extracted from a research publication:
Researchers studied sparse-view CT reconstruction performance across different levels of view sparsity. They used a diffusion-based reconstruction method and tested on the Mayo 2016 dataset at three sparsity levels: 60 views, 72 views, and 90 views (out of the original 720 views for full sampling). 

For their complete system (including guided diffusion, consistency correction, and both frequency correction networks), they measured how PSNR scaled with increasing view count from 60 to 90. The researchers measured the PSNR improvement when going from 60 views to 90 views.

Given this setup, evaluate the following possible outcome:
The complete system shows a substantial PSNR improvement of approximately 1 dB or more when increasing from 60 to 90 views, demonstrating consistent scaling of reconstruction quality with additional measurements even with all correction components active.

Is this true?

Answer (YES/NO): YES